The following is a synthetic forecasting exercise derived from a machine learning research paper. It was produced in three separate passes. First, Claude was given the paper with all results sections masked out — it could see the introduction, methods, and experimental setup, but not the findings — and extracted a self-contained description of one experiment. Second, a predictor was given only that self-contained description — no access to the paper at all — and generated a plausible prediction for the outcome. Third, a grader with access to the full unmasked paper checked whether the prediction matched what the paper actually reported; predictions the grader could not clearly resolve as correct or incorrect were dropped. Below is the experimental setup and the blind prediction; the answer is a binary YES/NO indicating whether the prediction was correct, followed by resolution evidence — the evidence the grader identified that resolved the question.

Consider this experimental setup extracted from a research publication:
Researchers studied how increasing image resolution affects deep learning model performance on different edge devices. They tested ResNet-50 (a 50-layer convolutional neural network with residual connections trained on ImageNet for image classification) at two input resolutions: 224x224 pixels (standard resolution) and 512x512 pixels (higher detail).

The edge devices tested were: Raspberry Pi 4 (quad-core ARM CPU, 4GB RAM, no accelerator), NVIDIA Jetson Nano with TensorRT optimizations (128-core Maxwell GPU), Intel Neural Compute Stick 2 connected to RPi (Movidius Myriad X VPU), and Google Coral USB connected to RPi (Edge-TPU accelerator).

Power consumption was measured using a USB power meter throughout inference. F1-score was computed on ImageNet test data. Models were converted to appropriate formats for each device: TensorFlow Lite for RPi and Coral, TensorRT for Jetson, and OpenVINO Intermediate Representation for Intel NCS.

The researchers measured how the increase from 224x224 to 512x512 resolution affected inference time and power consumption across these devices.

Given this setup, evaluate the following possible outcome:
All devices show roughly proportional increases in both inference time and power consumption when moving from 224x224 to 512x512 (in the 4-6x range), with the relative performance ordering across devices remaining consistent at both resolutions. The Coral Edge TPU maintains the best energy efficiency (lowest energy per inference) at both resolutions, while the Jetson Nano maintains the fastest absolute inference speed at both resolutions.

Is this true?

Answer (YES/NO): NO